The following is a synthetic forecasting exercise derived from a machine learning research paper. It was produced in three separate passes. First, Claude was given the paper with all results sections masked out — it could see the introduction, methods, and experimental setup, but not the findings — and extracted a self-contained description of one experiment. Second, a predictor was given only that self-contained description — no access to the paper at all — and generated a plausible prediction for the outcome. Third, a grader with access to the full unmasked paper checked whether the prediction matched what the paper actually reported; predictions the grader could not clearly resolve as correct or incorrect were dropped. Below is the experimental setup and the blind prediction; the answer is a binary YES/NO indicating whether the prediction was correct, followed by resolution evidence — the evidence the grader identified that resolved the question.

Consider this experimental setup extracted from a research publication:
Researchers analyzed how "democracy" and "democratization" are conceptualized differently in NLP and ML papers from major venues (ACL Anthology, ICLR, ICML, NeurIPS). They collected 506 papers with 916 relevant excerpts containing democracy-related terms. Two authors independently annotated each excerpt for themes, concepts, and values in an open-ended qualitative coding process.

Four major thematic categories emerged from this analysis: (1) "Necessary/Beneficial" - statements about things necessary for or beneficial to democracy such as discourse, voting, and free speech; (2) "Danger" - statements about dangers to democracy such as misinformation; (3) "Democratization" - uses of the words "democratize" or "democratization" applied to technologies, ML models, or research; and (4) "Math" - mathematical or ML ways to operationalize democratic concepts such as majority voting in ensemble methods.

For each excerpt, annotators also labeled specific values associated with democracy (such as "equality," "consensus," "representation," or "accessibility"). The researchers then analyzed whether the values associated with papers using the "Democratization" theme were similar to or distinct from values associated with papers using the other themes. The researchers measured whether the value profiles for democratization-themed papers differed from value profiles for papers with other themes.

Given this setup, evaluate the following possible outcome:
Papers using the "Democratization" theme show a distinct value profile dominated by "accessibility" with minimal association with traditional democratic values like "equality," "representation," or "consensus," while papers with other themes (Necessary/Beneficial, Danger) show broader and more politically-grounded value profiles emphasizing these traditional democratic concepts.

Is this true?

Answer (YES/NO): YES